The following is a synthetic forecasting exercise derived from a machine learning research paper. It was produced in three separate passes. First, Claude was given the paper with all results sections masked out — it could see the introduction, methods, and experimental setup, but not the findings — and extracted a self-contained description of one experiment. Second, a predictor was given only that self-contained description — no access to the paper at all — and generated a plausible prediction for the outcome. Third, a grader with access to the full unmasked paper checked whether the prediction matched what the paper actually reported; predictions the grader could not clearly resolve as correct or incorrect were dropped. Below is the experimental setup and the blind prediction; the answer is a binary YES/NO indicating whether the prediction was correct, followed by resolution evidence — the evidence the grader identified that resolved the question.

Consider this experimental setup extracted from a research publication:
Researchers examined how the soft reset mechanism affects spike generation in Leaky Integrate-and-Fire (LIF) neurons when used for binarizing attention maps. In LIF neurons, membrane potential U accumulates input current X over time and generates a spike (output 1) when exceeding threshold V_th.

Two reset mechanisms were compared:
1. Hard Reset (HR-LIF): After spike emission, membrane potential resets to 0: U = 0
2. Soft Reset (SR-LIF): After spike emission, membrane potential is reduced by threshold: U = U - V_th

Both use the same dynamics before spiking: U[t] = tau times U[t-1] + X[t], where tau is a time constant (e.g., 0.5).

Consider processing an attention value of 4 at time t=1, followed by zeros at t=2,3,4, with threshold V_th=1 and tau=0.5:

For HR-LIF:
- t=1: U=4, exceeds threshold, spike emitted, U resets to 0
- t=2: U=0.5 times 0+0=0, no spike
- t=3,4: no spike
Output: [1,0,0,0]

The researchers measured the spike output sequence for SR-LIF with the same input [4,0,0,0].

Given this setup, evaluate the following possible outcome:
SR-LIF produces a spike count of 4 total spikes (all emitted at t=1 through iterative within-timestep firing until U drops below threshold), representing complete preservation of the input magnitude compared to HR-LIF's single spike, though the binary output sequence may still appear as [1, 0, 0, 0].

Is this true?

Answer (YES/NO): NO